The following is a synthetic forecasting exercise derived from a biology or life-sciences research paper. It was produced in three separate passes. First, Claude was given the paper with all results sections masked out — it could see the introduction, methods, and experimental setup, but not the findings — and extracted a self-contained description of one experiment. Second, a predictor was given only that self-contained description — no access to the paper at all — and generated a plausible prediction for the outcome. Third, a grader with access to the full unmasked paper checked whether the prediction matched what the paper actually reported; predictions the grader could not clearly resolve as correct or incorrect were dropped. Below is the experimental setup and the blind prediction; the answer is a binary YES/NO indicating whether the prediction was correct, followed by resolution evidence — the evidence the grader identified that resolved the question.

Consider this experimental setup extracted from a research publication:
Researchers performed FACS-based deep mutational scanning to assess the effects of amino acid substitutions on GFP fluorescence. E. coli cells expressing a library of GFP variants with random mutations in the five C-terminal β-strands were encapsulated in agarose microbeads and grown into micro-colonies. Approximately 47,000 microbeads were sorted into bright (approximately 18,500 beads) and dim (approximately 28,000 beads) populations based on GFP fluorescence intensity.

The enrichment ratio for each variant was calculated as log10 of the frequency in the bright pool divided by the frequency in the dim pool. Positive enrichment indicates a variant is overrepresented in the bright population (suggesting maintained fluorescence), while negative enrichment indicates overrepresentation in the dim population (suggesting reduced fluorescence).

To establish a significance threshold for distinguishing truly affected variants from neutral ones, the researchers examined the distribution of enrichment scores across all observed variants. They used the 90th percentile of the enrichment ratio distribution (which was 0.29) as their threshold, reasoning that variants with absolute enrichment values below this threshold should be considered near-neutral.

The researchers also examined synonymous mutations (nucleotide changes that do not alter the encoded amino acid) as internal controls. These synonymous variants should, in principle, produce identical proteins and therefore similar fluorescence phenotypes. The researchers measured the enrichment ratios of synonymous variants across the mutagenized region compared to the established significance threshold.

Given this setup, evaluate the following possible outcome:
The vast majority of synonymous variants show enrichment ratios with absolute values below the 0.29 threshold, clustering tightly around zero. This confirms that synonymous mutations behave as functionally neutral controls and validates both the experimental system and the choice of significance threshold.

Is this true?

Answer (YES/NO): NO